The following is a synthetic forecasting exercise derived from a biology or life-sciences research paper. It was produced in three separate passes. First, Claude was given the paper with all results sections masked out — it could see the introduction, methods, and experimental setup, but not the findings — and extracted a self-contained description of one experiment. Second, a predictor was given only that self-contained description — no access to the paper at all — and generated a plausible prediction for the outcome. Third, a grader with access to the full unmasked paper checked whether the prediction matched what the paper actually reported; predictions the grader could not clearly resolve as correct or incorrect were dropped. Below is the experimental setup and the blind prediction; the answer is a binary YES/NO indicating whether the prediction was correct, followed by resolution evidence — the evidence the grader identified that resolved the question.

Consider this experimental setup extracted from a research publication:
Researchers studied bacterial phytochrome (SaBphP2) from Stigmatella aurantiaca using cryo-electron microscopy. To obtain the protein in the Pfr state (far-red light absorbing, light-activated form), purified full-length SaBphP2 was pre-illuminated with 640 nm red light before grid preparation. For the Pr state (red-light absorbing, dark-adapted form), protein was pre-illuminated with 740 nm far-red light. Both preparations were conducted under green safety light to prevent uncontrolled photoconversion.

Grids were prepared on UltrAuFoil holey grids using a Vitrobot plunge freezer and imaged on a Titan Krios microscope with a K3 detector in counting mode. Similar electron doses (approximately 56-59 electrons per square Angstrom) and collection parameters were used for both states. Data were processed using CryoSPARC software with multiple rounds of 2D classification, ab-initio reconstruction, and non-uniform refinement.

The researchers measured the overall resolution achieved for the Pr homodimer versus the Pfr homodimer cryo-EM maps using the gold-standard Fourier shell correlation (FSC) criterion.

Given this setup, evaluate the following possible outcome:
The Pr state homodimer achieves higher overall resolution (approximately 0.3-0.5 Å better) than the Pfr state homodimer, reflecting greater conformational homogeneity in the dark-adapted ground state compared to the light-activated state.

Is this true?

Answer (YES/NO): NO